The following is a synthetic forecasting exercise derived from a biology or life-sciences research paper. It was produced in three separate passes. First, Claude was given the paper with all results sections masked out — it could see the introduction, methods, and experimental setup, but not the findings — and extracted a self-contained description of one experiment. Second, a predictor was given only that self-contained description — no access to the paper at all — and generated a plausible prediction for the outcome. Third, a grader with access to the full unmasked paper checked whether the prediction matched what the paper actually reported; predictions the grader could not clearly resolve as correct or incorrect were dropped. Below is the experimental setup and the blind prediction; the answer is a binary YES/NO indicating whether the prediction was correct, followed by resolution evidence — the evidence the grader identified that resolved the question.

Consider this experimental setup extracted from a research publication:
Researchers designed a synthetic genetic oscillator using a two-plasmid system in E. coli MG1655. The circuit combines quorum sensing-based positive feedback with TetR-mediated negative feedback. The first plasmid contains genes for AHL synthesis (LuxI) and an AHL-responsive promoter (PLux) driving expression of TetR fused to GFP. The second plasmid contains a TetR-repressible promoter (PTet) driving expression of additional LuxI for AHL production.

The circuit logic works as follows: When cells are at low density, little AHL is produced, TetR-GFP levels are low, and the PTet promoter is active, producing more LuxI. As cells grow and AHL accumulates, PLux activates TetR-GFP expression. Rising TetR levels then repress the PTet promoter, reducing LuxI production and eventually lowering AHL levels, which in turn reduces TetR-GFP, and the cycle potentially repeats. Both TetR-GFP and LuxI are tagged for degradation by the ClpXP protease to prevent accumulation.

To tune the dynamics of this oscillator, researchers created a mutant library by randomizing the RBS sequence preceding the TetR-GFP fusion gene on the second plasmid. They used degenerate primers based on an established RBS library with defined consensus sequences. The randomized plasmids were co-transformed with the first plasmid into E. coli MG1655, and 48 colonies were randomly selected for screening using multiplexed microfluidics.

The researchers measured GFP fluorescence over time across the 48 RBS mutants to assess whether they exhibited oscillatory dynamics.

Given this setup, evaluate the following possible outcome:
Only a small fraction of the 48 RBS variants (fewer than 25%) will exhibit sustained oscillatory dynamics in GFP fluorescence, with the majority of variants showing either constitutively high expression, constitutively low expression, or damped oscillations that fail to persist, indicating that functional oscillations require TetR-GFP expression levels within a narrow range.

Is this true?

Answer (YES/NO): YES